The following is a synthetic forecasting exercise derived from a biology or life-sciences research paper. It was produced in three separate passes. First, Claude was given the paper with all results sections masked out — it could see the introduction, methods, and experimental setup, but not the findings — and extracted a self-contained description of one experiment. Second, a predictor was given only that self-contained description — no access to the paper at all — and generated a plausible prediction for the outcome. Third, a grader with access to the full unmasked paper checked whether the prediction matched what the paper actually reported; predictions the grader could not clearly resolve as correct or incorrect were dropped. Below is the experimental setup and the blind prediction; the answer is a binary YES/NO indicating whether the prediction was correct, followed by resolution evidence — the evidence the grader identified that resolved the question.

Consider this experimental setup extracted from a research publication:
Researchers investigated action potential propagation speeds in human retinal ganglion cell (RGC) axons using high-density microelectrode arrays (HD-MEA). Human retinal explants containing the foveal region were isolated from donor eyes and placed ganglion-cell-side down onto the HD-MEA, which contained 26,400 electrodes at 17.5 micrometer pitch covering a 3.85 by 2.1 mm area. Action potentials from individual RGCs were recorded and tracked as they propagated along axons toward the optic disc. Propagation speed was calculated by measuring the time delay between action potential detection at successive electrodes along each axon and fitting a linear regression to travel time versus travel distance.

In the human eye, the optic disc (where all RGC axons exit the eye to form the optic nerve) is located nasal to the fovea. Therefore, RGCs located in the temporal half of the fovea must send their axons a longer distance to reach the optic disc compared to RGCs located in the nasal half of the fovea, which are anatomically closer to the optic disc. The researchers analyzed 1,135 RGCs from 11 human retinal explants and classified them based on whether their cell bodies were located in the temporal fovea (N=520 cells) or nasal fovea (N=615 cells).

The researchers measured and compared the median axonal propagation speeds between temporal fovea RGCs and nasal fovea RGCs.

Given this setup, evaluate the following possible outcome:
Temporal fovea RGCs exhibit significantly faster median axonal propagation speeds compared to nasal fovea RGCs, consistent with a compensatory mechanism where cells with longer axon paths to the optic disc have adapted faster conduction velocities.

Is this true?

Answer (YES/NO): YES